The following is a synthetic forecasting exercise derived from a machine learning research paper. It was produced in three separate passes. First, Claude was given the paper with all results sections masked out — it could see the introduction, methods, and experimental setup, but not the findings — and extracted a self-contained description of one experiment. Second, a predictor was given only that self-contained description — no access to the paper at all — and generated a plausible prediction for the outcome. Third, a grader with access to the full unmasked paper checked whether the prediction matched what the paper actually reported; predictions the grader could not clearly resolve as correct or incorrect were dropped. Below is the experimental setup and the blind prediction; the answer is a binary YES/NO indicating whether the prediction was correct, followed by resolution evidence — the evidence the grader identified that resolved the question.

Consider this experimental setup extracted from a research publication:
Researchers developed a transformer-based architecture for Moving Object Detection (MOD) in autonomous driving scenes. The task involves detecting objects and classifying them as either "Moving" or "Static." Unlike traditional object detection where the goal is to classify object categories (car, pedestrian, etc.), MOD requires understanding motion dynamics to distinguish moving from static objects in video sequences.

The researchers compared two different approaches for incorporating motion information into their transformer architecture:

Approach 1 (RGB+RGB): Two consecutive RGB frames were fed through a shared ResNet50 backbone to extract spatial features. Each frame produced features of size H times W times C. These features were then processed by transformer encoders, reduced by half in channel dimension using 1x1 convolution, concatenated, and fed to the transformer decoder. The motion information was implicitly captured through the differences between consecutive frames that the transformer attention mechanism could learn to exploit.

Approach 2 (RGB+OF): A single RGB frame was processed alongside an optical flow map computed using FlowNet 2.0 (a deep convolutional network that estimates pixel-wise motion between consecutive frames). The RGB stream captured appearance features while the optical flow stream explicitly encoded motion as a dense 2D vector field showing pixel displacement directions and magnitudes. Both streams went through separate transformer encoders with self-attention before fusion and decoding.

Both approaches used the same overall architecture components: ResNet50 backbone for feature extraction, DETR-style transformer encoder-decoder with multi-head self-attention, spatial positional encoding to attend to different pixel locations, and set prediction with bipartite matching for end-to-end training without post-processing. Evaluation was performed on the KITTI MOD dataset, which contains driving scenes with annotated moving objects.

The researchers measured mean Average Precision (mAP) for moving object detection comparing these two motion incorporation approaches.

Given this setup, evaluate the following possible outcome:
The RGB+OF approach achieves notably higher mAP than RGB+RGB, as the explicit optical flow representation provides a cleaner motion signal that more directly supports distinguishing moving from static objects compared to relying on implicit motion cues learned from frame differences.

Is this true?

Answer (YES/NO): YES